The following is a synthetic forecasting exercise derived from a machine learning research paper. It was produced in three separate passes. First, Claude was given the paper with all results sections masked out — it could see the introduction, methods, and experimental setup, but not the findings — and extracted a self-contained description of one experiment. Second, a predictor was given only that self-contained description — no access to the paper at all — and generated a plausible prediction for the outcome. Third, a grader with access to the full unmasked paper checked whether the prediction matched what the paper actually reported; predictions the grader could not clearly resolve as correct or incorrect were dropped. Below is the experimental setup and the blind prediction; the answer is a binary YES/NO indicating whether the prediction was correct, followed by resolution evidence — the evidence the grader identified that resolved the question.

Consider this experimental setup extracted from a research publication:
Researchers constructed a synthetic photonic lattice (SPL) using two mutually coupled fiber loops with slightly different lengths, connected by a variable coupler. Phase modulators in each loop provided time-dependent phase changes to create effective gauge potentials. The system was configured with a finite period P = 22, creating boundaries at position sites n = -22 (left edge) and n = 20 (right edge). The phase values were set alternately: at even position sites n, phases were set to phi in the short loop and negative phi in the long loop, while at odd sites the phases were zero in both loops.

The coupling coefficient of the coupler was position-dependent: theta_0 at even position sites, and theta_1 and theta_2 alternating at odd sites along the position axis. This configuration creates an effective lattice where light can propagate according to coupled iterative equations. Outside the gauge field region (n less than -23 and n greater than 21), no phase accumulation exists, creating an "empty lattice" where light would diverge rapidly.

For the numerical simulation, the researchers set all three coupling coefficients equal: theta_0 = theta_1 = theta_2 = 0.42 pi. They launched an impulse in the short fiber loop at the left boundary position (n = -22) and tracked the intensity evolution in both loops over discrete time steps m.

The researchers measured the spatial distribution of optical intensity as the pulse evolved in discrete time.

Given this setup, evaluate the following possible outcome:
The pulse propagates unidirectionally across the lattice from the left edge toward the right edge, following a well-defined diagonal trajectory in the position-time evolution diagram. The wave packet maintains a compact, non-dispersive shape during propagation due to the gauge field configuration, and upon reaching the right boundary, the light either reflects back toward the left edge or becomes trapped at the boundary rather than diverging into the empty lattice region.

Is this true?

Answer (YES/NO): NO